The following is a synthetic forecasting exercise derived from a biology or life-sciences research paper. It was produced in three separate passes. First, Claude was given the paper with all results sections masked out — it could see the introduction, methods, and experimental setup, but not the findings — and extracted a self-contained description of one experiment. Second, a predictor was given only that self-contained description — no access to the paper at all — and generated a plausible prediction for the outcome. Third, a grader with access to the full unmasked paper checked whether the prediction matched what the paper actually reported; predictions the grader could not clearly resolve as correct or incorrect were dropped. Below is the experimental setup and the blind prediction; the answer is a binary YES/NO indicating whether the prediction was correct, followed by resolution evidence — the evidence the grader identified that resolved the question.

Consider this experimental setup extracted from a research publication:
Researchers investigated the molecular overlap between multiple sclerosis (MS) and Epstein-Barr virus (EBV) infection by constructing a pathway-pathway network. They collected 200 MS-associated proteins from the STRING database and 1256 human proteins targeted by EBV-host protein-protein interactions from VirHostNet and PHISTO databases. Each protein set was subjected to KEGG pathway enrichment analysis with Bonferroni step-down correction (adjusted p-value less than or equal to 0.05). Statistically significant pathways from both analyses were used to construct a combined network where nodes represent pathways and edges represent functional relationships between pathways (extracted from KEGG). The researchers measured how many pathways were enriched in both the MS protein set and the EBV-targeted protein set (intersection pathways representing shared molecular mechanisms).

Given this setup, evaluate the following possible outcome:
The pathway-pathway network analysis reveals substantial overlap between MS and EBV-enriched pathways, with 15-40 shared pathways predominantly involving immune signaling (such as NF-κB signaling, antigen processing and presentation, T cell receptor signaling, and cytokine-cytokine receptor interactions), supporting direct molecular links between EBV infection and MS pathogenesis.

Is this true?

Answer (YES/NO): YES